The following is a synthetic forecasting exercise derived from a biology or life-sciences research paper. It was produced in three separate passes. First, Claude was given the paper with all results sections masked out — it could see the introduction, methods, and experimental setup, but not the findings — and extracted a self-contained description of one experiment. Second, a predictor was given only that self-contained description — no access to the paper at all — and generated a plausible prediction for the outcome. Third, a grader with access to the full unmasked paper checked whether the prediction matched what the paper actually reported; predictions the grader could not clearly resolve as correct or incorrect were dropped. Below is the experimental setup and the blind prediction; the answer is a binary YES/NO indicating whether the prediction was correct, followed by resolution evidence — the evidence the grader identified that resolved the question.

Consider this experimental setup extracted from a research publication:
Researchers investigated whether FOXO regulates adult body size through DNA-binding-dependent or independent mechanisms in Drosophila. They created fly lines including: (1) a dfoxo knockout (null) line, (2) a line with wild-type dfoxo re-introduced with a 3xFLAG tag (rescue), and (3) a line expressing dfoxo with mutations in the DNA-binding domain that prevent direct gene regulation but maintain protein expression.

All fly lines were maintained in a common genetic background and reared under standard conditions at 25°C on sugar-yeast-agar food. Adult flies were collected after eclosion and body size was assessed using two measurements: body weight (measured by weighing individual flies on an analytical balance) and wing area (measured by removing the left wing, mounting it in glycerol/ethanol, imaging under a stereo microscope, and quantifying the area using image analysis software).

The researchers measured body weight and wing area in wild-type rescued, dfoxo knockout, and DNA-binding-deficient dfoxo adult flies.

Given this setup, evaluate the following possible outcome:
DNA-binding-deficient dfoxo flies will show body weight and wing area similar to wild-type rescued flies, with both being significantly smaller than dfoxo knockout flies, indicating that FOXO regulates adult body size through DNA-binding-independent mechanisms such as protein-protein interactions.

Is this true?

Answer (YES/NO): NO